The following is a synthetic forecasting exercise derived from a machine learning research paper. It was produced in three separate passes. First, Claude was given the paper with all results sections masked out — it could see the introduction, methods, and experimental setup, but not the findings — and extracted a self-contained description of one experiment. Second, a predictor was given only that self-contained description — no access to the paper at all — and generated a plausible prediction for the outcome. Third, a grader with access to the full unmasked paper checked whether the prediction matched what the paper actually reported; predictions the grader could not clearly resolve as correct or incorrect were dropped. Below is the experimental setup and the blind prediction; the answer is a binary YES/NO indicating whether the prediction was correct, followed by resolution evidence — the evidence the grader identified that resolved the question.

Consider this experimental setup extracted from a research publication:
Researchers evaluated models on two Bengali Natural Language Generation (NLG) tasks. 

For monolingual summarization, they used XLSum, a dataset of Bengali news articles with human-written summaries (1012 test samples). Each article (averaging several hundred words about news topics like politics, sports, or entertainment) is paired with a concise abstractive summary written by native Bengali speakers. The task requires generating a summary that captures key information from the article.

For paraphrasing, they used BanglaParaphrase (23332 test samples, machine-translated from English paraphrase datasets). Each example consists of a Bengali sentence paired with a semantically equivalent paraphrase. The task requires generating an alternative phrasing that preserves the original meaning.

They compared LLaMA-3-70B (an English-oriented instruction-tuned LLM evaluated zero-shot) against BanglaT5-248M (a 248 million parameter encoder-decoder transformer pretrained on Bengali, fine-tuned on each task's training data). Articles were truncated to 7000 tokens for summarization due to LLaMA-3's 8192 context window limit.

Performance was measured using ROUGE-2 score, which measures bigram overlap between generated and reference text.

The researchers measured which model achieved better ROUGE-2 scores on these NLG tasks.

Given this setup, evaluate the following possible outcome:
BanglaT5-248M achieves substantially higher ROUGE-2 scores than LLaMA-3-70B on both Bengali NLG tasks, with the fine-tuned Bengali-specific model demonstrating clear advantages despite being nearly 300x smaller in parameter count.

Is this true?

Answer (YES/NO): YES